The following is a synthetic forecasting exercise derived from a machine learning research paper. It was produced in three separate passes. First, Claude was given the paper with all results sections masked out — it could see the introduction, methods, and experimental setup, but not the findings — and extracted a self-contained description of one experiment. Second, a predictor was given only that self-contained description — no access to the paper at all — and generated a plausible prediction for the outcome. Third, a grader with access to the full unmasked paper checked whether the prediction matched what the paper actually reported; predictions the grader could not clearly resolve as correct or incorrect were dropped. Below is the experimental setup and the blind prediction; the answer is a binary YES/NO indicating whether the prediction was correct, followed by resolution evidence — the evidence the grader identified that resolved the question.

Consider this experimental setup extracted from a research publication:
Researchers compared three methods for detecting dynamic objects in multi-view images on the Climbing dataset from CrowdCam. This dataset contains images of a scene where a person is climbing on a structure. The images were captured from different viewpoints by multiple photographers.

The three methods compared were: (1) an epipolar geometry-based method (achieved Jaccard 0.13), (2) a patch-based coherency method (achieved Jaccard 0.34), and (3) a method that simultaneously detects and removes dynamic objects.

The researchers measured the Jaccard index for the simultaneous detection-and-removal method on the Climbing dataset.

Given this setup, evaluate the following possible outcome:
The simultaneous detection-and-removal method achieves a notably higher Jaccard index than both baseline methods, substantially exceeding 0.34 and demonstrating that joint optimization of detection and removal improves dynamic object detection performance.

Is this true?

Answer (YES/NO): NO